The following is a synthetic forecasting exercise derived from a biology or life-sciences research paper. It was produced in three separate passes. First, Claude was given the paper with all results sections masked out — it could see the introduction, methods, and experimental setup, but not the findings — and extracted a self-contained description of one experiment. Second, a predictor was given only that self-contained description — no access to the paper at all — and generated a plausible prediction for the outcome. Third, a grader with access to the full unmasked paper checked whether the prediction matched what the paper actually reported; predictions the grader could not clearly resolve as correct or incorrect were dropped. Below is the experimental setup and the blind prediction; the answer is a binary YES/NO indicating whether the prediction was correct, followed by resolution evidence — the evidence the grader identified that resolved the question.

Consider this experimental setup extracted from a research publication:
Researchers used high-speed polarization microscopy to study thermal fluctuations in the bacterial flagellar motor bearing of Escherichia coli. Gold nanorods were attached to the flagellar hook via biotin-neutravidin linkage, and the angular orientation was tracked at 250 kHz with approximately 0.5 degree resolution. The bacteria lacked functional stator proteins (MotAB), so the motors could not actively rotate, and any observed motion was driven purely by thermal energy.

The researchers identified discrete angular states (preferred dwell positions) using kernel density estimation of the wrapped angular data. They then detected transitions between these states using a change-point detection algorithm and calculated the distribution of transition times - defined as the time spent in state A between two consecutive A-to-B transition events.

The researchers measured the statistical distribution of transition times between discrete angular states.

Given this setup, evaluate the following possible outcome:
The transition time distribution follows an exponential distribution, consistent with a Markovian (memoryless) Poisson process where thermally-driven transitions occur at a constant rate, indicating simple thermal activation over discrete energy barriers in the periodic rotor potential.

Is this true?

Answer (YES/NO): NO